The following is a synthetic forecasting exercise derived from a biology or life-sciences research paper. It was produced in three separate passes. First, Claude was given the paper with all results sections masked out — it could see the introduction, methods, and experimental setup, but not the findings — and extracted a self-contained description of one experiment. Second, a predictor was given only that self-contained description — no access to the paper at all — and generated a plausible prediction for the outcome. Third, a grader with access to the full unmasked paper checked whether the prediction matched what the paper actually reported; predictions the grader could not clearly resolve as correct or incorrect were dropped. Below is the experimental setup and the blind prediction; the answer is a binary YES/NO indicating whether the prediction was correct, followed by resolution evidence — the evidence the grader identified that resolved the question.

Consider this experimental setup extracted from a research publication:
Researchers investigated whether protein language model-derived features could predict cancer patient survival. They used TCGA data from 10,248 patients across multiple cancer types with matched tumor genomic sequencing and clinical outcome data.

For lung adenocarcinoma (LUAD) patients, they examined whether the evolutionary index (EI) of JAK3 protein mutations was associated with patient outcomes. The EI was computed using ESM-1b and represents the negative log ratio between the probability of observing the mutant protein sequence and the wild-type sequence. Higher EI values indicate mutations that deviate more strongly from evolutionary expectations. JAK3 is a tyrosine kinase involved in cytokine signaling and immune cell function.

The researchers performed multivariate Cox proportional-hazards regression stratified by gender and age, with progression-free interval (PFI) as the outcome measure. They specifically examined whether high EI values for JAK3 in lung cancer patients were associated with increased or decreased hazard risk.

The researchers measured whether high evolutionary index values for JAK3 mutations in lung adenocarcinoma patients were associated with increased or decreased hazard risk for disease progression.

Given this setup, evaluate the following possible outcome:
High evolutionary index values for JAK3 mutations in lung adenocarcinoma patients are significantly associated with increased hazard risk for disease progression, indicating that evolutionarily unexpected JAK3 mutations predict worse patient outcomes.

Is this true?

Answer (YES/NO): NO